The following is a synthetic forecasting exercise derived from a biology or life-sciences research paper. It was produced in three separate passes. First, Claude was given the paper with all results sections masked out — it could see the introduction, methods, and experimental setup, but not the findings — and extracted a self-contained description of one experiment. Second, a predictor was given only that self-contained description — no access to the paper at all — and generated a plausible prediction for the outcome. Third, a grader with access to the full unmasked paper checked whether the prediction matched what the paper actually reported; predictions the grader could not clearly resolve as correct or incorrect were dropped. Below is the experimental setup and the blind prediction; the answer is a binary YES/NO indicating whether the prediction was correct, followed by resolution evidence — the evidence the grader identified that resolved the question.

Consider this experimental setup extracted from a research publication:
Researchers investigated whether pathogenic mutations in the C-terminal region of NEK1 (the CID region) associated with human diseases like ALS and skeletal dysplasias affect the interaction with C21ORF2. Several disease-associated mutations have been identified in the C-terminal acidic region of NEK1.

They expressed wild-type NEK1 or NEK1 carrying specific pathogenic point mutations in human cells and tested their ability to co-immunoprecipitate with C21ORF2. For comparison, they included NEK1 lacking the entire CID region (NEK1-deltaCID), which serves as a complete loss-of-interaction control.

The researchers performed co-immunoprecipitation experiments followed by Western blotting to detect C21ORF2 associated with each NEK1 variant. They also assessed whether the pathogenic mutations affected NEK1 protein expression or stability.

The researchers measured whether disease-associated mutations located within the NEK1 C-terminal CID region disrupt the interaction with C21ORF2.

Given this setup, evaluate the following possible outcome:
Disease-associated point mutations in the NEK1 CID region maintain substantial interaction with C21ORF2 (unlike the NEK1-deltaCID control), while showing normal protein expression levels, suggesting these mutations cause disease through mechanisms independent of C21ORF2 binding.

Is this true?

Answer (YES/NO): NO